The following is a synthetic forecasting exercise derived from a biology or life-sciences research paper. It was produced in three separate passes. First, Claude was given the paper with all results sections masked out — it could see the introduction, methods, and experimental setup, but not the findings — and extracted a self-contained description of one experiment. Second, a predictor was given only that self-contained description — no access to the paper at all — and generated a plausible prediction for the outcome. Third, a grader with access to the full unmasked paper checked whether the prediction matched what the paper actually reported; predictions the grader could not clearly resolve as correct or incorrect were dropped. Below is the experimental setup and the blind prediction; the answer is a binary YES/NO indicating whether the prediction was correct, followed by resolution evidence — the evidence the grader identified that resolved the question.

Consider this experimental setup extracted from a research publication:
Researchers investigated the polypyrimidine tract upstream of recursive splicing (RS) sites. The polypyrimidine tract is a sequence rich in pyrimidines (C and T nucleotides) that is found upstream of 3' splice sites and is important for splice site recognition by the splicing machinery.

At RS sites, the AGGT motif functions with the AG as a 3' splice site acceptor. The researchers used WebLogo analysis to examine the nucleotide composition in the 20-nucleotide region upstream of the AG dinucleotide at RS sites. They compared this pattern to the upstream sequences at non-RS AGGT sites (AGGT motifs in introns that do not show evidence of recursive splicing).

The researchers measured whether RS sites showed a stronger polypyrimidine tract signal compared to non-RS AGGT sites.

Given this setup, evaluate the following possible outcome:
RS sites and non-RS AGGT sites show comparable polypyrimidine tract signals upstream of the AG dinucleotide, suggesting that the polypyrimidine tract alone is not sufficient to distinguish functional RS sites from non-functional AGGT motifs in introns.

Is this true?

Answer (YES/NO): NO